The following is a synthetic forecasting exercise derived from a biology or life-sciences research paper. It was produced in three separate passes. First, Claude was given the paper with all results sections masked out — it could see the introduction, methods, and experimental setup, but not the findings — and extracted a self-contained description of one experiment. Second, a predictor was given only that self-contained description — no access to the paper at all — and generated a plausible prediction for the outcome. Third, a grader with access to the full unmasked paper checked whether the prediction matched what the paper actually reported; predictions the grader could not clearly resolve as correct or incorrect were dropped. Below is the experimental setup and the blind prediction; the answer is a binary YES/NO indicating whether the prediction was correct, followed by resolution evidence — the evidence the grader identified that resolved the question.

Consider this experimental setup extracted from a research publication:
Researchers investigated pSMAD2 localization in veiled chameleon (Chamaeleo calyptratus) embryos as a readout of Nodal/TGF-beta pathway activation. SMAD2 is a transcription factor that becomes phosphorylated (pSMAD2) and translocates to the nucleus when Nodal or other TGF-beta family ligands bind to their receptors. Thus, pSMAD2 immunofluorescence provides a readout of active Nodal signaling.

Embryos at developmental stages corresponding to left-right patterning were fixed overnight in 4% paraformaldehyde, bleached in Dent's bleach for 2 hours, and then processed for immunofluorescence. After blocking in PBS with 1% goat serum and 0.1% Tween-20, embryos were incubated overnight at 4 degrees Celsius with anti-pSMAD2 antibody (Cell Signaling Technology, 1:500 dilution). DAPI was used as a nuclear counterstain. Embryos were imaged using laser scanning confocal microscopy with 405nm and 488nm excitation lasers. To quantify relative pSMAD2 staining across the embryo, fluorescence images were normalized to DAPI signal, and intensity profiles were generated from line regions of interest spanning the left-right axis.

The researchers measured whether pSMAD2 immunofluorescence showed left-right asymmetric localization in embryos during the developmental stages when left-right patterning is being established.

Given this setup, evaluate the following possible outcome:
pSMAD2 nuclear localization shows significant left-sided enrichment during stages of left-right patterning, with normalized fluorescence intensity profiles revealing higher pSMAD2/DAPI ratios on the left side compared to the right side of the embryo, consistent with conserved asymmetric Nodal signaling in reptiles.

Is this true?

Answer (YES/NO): YES